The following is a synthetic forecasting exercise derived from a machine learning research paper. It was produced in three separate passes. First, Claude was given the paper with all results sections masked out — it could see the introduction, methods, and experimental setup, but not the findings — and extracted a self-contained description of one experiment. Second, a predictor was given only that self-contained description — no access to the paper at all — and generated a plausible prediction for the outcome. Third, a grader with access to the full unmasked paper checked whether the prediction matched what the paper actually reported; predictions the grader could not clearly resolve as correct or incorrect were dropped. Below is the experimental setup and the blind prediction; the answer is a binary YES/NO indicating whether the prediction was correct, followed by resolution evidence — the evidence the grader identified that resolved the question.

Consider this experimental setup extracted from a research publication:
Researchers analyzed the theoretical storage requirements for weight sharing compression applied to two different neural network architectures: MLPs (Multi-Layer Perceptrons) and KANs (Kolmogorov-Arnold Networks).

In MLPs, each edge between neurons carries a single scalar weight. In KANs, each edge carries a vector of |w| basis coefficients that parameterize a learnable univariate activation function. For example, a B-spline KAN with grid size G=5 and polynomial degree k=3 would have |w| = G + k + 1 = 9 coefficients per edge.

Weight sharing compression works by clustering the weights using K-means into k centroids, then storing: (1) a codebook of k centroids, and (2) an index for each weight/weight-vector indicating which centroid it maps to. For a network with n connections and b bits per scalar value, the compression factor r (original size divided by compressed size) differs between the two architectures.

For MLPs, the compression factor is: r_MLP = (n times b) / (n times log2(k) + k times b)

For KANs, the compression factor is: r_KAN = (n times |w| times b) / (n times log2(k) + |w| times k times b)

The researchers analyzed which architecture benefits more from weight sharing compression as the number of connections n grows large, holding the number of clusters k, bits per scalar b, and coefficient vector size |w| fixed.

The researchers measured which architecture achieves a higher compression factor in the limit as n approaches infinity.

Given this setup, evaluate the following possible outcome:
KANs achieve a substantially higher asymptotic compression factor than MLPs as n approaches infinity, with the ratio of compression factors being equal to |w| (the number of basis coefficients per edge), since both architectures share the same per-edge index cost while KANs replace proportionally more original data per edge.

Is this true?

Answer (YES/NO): YES